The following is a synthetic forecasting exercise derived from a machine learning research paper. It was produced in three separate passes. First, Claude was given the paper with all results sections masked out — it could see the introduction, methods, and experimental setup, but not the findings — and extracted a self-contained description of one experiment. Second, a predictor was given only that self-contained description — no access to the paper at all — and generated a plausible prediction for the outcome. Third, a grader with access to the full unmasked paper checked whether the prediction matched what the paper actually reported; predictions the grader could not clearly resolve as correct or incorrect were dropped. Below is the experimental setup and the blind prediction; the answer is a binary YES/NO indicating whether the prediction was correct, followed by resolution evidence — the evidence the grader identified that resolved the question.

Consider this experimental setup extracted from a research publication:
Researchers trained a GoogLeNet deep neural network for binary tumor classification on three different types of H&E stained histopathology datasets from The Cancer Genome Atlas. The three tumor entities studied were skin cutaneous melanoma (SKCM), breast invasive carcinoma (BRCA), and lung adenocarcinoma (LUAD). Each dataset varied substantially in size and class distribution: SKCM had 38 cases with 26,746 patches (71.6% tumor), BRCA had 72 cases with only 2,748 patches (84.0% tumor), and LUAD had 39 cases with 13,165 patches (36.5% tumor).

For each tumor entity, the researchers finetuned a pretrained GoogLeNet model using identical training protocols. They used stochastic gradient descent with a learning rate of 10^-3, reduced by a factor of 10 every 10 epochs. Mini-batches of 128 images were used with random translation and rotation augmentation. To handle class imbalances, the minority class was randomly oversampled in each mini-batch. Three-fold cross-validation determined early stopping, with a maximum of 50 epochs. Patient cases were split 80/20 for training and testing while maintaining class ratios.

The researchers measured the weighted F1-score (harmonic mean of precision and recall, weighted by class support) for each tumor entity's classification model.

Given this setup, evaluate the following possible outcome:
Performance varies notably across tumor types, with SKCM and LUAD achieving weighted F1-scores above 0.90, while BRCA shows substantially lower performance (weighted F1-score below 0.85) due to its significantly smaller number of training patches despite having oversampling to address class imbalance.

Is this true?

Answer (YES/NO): NO